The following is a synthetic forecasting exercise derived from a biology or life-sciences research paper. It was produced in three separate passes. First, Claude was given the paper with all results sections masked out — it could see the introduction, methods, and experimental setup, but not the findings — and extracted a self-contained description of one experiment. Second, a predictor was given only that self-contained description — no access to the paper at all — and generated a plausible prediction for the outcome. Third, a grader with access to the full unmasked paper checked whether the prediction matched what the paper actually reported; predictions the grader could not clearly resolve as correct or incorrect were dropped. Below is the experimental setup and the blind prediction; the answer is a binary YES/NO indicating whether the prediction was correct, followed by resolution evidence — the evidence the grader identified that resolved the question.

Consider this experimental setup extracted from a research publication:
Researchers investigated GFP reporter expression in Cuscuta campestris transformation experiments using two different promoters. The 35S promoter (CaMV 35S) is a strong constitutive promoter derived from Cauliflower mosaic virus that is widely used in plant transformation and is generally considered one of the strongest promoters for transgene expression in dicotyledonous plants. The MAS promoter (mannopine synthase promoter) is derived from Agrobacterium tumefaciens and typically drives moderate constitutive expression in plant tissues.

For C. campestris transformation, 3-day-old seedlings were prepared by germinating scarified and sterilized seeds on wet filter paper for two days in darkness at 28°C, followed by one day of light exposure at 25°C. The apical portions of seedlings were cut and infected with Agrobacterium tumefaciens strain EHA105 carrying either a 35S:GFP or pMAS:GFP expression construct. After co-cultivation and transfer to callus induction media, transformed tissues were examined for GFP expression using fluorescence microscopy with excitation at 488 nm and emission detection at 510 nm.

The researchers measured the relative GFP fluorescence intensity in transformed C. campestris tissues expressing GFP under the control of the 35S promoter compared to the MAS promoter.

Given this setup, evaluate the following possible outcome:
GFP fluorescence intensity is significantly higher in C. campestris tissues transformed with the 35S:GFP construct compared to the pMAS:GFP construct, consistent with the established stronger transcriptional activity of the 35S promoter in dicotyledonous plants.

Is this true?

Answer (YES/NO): NO